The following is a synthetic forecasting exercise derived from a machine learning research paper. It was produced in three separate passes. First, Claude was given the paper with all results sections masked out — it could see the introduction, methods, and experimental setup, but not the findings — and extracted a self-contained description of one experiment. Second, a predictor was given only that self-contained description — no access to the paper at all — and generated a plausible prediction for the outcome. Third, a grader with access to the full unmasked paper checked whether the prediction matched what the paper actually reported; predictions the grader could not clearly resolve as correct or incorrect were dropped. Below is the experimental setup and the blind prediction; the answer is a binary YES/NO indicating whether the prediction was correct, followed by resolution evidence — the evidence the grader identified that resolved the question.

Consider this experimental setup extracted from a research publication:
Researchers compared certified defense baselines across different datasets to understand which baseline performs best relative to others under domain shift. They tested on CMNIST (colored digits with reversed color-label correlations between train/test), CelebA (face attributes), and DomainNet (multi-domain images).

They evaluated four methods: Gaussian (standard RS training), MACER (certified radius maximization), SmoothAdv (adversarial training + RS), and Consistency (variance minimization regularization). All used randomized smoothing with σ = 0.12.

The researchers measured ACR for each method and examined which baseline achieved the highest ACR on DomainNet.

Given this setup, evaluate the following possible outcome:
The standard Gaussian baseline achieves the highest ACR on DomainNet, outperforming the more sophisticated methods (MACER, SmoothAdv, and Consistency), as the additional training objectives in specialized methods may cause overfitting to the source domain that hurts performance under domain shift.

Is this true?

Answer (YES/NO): NO